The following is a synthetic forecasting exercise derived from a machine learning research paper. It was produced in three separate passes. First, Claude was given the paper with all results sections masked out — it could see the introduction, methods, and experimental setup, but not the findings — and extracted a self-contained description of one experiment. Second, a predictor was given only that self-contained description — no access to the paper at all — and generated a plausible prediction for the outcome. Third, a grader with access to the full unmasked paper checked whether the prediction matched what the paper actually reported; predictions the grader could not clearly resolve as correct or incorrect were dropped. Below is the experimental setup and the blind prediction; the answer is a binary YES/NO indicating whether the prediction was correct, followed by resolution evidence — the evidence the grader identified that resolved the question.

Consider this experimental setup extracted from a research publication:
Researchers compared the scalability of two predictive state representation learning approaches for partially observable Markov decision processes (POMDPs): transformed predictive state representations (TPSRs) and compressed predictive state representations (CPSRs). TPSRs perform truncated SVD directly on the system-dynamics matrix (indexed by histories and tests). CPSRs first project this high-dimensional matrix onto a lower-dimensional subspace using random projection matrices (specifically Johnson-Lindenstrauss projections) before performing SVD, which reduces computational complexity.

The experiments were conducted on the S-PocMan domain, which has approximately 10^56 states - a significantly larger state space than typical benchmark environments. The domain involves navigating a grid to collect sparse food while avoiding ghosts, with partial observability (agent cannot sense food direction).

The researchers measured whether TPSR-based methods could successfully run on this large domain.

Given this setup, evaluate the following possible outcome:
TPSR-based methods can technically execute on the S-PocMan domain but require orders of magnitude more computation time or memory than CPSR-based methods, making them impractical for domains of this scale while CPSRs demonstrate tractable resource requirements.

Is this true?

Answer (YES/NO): NO